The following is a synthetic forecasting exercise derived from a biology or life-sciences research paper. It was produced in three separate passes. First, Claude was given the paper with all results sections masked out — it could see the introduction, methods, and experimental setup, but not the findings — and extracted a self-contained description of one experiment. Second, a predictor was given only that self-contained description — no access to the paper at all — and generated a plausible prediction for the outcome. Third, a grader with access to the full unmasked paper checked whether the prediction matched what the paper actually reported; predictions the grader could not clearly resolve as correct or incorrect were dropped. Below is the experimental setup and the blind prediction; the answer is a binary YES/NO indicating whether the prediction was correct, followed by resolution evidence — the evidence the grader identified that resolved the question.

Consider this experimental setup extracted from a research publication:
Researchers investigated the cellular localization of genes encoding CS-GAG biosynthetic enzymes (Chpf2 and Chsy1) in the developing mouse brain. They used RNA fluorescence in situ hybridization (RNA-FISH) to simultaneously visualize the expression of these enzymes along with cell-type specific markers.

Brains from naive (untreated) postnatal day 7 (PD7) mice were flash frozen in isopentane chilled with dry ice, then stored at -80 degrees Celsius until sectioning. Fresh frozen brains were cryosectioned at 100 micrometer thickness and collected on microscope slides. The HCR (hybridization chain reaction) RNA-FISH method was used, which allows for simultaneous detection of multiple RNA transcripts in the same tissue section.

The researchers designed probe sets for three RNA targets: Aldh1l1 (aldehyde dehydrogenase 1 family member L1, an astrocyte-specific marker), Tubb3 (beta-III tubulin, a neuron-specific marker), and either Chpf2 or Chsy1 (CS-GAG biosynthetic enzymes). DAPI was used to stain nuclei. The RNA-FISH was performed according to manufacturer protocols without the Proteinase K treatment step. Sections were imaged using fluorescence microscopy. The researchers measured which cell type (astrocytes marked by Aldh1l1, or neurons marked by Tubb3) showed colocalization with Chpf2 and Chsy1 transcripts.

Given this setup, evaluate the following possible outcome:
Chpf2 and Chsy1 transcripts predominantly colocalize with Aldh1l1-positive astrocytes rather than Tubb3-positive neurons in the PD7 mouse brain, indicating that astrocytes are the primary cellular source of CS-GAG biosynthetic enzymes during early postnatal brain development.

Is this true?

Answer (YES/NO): YES